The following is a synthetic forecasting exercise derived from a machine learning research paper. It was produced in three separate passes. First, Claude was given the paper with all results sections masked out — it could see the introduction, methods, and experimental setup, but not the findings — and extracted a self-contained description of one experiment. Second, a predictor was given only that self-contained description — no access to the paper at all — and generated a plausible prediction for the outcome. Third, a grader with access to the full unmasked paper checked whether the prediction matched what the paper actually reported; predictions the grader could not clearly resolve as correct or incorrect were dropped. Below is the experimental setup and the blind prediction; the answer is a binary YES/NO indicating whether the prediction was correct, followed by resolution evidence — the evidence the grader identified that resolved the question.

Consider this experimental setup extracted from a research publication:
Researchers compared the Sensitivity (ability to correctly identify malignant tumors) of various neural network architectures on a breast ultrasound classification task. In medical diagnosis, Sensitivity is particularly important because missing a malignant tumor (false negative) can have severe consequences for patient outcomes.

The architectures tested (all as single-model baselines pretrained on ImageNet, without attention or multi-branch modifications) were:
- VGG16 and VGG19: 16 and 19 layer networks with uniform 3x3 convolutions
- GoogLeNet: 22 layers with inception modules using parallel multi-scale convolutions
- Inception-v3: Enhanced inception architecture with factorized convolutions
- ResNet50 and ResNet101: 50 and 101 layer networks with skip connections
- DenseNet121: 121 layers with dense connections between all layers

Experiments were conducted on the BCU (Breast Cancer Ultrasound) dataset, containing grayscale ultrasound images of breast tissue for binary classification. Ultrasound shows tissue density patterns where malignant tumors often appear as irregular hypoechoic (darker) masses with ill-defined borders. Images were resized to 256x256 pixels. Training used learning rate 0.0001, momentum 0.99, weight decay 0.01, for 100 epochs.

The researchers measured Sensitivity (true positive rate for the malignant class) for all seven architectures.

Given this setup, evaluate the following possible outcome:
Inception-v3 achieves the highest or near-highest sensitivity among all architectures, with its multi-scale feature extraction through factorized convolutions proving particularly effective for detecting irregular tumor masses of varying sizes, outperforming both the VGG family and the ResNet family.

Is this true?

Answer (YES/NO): NO